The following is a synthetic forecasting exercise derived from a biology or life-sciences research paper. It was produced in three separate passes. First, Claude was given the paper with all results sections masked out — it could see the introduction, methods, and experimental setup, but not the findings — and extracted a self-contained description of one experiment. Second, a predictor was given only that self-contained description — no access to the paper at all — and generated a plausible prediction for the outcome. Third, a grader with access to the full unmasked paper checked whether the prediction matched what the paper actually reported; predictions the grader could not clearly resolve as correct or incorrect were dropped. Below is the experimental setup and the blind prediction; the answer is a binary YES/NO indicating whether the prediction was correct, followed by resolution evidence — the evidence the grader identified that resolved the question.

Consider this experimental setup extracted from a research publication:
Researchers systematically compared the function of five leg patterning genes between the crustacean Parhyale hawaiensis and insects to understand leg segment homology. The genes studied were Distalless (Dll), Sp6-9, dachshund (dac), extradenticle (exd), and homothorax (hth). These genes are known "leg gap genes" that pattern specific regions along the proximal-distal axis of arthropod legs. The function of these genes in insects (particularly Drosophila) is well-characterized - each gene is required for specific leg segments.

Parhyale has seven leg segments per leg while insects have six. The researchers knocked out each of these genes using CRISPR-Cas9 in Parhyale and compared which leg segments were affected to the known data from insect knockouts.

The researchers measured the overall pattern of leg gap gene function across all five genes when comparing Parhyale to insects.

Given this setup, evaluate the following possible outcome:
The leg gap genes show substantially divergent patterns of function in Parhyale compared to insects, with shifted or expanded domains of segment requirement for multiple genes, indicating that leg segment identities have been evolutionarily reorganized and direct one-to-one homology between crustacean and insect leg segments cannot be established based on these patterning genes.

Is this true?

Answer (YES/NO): NO